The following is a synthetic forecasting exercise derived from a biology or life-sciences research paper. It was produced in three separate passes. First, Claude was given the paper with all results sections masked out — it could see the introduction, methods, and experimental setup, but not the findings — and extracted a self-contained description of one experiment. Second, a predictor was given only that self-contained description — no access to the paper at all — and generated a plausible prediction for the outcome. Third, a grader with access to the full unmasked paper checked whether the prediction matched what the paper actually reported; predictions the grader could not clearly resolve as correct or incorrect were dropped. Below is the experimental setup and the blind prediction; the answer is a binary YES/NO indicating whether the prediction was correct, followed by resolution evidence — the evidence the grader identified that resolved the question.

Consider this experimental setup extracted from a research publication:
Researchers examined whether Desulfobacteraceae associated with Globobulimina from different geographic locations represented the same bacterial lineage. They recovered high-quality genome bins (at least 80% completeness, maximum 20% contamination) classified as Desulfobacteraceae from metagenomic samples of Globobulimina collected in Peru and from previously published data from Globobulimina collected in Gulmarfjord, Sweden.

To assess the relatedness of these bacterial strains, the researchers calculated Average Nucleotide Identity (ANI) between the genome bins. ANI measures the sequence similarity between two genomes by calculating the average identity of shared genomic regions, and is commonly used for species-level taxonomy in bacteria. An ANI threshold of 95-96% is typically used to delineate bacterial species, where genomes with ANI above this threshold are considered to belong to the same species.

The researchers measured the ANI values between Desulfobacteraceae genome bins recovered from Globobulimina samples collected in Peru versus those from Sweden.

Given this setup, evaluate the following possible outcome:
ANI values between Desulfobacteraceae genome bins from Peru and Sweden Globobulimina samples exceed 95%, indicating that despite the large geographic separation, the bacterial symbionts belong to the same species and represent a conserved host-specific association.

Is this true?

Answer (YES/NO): NO